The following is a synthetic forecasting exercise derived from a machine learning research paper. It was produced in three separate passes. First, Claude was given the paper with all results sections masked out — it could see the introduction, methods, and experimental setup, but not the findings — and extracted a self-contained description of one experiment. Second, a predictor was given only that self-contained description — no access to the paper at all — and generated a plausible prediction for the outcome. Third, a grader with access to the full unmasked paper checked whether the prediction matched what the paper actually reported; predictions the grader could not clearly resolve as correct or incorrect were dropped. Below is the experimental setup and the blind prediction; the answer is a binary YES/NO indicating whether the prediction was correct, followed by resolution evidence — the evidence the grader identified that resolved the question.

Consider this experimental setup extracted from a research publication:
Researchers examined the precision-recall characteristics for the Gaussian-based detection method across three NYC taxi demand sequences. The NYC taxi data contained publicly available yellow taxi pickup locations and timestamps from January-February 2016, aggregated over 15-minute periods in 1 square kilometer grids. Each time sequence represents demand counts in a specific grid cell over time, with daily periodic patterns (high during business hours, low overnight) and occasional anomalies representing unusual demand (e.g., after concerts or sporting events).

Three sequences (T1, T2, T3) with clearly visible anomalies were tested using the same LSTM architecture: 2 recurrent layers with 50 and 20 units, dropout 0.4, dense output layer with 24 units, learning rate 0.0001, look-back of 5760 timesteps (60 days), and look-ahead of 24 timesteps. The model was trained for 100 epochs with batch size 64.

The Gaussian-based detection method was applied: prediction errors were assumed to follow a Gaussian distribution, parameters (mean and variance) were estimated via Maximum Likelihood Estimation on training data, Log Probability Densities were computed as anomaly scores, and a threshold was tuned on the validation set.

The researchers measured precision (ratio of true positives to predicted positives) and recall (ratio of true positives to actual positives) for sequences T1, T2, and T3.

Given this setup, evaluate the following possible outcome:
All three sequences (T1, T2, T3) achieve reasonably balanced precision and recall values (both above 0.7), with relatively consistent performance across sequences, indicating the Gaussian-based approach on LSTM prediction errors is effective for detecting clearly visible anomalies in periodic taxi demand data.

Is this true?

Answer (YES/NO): NO